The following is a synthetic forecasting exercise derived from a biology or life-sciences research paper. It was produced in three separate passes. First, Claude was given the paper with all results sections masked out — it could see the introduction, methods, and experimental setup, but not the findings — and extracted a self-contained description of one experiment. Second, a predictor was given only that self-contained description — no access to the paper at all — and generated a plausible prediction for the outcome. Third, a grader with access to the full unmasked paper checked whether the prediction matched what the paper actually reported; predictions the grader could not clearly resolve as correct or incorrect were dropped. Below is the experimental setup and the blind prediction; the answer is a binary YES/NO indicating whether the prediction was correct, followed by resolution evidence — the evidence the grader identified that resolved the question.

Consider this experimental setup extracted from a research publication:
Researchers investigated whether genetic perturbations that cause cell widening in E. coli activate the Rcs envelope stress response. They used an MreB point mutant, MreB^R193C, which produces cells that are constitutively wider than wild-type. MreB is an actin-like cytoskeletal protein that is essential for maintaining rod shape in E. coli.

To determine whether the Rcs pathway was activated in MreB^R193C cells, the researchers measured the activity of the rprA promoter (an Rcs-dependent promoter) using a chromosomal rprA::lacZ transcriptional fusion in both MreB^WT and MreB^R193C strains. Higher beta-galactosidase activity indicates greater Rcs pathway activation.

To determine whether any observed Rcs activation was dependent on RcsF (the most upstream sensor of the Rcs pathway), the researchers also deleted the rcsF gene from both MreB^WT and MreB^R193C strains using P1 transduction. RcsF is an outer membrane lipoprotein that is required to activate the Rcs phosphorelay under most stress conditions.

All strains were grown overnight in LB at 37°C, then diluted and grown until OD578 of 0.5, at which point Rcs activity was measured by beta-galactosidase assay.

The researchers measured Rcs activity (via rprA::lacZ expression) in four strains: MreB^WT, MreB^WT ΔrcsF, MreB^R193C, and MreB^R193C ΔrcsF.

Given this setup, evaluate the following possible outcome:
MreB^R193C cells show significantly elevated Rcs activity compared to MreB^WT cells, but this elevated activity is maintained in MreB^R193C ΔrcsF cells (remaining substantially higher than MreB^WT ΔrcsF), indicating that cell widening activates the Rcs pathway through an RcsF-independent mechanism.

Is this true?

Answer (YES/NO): NO